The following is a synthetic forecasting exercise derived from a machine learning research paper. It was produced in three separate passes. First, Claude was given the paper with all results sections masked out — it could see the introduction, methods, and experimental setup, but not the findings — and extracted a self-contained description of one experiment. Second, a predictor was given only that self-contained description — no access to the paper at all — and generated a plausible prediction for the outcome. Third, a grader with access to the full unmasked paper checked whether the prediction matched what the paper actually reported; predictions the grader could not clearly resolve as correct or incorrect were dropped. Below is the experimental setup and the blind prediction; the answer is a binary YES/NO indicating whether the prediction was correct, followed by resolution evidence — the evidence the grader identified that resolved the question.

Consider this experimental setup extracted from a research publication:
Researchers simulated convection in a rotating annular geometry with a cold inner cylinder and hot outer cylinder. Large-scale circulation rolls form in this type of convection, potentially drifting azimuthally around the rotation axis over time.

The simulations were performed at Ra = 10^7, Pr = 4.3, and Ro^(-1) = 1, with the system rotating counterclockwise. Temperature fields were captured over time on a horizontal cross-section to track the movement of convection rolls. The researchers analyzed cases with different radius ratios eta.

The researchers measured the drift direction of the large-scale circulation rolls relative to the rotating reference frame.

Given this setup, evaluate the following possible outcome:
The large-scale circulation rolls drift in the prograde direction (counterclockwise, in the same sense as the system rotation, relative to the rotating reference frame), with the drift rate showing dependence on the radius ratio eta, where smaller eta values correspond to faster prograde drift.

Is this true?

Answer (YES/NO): YES